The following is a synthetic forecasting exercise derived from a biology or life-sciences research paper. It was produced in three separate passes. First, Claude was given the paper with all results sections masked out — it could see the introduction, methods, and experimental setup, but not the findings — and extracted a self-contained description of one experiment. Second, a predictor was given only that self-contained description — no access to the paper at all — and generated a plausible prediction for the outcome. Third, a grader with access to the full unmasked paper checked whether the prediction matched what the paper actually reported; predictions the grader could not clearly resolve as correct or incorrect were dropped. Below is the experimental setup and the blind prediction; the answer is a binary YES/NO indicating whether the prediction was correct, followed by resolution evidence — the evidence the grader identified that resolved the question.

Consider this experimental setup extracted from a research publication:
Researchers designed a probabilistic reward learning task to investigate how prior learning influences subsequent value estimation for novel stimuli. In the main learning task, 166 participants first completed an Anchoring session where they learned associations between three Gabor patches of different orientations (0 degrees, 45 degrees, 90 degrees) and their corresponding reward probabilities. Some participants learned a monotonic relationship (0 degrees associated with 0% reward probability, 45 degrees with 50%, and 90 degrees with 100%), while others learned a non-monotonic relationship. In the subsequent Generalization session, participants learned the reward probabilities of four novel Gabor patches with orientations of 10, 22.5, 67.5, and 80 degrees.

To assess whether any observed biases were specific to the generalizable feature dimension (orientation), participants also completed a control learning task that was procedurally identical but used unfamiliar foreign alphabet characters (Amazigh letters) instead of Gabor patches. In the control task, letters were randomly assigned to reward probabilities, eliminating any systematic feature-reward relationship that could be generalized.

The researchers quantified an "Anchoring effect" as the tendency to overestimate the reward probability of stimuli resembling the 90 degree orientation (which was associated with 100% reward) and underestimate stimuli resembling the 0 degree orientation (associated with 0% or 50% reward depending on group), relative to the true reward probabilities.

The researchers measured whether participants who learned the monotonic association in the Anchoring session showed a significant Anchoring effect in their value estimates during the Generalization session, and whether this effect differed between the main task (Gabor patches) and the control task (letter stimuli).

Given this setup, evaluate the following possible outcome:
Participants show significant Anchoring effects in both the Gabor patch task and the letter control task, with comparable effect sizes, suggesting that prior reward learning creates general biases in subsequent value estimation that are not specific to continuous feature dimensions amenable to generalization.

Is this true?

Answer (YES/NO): NO